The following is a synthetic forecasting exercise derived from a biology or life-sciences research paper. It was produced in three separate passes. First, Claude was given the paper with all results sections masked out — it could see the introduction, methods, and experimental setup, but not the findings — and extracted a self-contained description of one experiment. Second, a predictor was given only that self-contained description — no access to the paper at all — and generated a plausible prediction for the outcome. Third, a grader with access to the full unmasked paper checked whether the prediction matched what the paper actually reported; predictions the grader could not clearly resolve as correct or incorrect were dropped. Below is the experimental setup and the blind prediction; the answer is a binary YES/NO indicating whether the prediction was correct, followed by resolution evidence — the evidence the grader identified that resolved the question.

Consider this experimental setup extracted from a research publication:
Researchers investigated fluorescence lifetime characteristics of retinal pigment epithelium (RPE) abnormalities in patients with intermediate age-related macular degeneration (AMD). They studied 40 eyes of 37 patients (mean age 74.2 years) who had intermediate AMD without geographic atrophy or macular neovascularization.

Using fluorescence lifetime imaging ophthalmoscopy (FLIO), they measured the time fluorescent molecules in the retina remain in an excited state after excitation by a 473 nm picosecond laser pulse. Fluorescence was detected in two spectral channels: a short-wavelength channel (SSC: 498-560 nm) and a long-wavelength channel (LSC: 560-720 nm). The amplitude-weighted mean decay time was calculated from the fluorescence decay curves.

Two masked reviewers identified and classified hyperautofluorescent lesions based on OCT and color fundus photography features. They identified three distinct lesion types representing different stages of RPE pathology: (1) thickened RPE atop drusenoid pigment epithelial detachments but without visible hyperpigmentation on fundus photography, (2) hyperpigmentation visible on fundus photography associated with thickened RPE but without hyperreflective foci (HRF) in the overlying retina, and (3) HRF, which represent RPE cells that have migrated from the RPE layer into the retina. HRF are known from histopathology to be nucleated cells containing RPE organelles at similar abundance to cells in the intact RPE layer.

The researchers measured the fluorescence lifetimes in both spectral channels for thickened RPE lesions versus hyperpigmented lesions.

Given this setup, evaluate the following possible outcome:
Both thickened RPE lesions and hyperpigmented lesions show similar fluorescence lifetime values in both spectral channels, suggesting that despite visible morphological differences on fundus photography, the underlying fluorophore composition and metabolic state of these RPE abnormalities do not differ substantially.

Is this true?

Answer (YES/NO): NO